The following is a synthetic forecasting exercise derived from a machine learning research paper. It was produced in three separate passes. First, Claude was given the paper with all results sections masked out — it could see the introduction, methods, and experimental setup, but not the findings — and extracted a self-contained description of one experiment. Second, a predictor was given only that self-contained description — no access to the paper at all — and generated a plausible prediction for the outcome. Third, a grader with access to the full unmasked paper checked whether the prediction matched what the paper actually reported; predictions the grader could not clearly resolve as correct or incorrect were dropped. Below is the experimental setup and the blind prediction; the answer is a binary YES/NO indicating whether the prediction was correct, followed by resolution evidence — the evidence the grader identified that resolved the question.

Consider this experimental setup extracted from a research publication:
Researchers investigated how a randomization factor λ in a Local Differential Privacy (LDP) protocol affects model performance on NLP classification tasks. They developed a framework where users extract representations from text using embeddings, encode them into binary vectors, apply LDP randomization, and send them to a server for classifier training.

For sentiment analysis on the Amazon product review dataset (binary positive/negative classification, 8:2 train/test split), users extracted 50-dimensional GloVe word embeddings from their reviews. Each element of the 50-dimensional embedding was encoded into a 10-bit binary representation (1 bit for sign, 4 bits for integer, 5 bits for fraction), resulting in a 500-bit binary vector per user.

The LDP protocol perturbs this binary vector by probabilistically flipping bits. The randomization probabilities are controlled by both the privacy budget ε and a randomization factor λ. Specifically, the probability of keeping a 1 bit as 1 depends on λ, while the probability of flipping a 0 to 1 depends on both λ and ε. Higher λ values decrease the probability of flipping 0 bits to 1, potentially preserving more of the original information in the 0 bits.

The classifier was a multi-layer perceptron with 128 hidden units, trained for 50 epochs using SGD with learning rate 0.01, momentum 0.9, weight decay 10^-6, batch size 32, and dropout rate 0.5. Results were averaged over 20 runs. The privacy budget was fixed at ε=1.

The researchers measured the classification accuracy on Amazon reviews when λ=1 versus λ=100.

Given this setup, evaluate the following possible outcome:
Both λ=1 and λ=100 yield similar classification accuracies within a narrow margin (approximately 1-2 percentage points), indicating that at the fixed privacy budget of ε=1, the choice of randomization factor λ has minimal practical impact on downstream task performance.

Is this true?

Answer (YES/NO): NO